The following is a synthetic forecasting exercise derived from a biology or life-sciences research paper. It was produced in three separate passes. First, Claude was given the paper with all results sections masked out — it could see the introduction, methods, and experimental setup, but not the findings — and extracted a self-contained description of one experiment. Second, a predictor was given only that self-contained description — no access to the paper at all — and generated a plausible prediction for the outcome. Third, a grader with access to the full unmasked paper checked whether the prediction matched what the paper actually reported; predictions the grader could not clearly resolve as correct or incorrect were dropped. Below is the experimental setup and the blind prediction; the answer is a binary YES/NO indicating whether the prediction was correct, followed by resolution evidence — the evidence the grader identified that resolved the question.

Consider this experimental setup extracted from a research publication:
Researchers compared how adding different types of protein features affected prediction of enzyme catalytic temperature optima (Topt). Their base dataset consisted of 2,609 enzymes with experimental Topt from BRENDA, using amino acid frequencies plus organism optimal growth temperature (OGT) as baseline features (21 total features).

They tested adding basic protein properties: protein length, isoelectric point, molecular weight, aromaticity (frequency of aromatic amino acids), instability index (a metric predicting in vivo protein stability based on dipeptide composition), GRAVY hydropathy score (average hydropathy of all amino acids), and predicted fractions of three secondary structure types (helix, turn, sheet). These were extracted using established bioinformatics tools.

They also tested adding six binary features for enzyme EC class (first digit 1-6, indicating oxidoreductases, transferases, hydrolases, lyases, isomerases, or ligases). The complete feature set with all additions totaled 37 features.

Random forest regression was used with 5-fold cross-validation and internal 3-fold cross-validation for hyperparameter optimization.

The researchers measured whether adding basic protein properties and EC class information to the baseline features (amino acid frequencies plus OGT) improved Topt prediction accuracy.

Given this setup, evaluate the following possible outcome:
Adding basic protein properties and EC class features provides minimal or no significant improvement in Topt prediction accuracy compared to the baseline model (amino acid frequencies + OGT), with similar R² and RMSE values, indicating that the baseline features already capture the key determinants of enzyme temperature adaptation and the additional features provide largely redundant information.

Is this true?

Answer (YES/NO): YES